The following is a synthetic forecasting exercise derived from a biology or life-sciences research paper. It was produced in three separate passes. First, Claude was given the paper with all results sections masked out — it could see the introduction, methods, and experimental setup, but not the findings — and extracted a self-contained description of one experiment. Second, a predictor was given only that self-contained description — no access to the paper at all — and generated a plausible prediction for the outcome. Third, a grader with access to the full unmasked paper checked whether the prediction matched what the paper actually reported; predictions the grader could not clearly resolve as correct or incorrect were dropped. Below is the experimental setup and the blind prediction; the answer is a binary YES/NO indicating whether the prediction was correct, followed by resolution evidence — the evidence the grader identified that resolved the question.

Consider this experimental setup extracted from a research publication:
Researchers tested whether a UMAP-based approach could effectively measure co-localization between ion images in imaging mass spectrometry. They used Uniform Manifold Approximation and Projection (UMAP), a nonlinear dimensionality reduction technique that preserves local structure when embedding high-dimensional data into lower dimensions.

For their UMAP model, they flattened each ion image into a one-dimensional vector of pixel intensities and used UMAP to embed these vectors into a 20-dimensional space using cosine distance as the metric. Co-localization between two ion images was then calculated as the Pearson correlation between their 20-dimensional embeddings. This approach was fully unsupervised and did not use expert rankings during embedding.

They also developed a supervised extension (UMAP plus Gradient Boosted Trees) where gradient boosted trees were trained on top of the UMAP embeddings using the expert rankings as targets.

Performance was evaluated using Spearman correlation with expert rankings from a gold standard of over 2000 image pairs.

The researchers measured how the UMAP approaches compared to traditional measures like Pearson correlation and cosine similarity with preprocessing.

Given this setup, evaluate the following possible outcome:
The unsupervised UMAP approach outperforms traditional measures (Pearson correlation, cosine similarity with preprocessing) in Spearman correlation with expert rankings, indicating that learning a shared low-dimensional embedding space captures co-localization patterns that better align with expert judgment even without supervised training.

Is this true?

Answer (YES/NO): NO